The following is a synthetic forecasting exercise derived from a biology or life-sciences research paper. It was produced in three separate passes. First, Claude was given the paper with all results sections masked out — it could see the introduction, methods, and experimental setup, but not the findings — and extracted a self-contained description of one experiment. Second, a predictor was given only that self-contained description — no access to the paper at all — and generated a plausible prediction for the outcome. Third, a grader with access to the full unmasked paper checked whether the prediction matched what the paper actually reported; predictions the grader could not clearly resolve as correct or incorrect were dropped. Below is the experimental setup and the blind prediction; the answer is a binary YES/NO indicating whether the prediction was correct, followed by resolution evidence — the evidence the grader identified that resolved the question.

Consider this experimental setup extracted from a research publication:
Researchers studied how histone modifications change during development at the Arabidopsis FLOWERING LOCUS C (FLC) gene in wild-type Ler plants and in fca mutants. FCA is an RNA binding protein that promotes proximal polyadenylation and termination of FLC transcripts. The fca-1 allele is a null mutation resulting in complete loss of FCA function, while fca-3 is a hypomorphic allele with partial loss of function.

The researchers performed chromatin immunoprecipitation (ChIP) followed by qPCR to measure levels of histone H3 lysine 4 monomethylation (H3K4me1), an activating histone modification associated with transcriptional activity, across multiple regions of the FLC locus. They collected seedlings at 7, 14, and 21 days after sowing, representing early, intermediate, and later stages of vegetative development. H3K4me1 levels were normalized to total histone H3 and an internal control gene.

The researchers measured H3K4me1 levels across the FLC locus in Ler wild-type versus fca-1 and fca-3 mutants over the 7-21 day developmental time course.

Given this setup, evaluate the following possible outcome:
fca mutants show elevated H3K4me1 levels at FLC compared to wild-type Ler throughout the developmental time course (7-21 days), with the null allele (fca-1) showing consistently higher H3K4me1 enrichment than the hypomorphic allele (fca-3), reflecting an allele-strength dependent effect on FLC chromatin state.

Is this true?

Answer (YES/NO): YES